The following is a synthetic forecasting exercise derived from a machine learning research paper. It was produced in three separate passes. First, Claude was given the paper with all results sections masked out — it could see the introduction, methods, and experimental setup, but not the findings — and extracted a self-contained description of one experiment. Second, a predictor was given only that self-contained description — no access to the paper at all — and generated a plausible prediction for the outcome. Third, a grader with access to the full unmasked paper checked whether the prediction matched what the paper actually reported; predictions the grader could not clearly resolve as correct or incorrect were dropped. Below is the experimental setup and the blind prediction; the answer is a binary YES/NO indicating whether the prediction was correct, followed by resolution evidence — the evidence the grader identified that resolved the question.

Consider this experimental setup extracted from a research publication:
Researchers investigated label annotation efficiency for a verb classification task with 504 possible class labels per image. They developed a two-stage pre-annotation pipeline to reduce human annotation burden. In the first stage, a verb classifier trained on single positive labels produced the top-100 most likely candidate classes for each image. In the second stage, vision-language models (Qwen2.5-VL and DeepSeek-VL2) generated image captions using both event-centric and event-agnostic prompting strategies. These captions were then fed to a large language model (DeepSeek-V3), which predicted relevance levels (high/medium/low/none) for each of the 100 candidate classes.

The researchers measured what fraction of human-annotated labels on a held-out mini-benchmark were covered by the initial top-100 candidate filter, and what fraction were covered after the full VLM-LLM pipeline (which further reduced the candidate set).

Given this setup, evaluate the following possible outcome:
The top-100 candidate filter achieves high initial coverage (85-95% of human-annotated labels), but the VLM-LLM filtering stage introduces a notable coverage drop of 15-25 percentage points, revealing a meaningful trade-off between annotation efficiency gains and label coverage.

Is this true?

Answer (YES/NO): NO